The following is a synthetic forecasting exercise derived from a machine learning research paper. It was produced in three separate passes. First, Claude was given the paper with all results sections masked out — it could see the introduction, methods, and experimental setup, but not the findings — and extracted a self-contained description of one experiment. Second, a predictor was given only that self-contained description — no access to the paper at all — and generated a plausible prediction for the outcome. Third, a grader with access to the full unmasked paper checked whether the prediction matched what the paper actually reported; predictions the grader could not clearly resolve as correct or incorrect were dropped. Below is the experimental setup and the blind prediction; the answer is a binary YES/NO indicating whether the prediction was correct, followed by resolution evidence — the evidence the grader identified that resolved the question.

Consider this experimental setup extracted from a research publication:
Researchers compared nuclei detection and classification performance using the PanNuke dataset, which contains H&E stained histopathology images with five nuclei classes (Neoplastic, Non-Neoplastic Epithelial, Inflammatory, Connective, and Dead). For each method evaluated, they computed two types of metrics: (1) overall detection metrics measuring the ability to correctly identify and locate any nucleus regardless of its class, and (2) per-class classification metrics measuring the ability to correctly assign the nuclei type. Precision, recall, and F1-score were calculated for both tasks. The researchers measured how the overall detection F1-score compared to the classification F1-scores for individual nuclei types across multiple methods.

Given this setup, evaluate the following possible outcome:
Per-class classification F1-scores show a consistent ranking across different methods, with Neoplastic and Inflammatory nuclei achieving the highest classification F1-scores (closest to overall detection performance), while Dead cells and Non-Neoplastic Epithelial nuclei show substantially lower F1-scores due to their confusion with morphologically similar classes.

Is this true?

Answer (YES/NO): NO